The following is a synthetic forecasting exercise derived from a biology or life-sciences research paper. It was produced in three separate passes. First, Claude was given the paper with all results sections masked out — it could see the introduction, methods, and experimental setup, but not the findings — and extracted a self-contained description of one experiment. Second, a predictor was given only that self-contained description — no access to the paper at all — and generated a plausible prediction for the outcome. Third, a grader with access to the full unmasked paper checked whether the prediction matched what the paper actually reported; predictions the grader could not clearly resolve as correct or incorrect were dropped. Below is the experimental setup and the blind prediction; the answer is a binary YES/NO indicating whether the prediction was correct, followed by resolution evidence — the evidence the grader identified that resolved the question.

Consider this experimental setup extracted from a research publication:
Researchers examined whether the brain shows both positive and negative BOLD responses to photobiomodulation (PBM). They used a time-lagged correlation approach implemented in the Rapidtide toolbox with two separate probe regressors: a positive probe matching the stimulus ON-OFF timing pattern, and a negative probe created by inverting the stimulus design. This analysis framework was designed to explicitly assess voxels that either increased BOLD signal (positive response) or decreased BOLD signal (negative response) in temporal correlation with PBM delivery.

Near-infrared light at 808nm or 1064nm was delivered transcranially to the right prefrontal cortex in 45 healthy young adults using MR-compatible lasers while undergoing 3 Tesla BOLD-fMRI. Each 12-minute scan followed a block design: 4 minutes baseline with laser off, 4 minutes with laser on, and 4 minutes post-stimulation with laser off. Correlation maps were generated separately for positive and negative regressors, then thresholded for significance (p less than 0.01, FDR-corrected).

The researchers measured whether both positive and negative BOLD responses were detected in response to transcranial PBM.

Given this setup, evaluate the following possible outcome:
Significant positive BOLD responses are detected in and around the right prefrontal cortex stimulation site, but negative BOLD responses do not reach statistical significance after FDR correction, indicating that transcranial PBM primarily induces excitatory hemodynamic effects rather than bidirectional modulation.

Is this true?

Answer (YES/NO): NO